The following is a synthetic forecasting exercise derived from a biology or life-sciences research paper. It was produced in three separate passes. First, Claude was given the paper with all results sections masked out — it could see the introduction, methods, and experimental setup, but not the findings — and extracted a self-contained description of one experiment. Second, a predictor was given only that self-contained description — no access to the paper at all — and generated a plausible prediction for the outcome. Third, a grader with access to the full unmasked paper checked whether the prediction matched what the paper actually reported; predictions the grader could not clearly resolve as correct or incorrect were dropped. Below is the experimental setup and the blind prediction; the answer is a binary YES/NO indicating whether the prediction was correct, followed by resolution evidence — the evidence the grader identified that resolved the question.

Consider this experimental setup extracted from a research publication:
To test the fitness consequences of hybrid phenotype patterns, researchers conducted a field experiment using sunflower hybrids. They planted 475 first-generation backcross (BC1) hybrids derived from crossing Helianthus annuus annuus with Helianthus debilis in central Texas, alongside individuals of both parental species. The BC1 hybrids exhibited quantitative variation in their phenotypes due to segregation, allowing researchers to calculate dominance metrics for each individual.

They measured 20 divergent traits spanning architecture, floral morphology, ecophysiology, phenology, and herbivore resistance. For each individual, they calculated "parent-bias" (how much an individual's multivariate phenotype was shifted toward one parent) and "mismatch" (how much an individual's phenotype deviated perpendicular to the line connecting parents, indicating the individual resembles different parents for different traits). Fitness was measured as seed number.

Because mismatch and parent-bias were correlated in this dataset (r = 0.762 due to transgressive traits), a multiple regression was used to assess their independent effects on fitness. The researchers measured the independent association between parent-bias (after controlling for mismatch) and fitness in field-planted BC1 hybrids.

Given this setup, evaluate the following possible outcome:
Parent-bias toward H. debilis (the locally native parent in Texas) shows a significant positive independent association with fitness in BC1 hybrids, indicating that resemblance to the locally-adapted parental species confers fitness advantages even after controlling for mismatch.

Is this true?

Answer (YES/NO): NO